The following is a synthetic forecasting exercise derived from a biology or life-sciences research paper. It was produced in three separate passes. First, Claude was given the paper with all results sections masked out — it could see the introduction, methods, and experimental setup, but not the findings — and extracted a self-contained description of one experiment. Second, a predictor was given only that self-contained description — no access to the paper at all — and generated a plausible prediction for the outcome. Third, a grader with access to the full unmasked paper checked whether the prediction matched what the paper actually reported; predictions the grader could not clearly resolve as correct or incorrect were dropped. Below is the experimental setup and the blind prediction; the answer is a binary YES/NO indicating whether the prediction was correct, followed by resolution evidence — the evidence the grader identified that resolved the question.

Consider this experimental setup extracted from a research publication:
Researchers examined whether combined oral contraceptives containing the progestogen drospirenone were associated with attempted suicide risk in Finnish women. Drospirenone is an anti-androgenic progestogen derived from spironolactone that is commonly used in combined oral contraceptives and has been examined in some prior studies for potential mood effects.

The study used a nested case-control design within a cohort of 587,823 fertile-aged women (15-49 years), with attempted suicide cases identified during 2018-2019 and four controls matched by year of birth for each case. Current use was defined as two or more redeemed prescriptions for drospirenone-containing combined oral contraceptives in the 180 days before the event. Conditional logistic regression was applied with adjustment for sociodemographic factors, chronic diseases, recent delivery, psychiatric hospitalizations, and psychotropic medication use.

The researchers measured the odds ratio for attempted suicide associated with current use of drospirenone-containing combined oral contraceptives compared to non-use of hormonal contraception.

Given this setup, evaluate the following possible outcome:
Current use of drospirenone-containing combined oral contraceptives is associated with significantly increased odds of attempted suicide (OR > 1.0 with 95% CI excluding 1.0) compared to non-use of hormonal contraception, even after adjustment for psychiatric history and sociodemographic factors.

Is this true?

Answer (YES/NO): NO